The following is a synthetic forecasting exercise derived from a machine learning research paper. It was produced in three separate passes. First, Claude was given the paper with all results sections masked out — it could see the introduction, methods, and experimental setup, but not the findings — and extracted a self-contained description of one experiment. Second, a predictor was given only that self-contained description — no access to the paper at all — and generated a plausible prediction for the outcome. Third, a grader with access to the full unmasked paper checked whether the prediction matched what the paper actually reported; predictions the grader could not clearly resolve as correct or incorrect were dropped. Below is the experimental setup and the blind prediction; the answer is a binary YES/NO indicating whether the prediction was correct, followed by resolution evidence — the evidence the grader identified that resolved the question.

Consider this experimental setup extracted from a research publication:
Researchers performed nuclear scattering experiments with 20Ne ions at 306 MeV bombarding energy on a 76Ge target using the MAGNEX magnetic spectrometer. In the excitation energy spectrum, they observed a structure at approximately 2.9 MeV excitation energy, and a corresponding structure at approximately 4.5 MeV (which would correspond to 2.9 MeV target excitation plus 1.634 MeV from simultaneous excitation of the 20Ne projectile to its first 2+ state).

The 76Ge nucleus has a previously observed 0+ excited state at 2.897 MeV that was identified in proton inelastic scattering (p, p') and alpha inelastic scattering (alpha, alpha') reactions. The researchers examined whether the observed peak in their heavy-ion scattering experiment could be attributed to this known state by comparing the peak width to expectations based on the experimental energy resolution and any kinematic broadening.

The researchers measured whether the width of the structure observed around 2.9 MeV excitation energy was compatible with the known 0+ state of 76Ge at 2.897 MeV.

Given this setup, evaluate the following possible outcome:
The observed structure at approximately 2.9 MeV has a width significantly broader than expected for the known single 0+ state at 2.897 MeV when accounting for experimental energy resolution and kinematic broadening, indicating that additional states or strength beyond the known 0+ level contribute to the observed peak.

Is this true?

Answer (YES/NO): NO